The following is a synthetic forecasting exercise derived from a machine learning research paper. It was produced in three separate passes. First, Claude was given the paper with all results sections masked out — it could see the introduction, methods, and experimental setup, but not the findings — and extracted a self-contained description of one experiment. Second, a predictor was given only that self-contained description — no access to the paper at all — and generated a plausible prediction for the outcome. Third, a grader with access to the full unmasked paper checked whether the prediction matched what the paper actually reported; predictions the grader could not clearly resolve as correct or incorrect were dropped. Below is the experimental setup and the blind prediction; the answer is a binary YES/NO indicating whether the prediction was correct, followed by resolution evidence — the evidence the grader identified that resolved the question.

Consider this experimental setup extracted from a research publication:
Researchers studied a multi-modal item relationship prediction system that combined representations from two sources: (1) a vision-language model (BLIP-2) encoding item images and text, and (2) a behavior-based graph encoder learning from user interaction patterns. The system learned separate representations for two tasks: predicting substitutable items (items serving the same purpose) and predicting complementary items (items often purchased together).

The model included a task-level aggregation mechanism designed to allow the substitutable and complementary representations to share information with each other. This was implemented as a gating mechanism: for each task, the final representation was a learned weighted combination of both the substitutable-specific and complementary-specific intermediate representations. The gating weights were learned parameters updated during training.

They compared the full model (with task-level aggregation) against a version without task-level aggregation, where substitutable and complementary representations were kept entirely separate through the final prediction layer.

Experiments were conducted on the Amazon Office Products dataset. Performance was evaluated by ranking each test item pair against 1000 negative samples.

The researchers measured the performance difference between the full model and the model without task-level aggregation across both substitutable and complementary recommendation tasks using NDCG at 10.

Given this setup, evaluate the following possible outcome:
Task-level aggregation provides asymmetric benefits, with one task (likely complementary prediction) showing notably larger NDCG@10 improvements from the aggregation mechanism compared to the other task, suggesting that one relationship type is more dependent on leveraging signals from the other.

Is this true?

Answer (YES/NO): YES